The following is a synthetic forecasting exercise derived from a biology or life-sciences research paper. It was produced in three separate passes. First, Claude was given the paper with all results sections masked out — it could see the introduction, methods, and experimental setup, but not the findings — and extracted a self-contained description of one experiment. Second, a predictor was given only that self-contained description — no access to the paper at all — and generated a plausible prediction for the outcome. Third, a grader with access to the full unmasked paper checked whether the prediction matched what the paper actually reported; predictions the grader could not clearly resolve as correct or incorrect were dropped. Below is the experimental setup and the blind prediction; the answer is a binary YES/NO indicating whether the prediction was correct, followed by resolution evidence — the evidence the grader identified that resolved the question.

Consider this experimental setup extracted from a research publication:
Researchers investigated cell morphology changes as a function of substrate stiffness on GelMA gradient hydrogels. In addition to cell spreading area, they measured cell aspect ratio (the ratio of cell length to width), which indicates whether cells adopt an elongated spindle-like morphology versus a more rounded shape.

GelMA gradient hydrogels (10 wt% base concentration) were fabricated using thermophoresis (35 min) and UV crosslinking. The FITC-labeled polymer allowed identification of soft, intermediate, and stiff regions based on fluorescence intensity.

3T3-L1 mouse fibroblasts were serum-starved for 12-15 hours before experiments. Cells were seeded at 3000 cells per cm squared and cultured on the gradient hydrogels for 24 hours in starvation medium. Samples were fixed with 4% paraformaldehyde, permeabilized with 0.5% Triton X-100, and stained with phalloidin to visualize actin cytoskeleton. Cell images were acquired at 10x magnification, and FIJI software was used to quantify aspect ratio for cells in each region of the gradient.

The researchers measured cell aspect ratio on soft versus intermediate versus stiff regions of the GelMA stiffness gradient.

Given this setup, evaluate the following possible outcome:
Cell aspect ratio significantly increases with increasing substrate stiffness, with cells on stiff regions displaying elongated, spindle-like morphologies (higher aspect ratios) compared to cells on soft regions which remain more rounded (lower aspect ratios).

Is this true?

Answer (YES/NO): NO